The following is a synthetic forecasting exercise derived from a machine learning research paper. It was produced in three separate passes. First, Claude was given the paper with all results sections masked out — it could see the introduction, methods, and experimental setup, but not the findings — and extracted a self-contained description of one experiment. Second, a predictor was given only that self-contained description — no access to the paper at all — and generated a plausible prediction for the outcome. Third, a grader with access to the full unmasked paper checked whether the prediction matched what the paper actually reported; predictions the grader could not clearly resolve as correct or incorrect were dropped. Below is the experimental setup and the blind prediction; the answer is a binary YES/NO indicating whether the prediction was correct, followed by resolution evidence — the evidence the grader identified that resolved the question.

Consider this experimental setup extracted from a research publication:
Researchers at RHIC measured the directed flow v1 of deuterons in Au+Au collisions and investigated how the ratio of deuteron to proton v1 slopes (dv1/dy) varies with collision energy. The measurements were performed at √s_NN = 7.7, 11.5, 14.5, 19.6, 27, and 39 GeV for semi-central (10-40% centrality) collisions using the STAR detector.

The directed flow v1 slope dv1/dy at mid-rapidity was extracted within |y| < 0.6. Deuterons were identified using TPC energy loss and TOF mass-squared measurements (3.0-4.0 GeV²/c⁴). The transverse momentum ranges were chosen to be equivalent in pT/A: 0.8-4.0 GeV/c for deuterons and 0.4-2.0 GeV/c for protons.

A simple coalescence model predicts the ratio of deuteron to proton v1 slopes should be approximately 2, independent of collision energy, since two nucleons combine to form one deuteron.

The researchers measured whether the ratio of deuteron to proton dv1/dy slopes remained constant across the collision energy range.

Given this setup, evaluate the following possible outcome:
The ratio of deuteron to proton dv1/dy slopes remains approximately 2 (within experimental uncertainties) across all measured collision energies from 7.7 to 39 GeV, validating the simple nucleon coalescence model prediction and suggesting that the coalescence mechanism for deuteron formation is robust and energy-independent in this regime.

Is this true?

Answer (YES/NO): NO